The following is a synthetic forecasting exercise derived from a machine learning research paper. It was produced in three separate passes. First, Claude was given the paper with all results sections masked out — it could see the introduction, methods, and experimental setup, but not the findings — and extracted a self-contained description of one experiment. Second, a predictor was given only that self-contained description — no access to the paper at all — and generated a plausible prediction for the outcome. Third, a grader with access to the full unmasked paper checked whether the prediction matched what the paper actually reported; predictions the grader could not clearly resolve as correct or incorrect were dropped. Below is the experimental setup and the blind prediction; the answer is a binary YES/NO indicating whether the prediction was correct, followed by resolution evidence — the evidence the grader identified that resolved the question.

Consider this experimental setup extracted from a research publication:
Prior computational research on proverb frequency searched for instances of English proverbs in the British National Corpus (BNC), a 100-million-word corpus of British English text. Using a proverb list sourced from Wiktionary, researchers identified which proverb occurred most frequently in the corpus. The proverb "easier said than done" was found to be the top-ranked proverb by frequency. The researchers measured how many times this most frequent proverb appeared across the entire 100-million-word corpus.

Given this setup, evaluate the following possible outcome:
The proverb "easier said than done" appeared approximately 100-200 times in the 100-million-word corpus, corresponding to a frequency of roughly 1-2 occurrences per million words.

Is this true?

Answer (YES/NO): NO